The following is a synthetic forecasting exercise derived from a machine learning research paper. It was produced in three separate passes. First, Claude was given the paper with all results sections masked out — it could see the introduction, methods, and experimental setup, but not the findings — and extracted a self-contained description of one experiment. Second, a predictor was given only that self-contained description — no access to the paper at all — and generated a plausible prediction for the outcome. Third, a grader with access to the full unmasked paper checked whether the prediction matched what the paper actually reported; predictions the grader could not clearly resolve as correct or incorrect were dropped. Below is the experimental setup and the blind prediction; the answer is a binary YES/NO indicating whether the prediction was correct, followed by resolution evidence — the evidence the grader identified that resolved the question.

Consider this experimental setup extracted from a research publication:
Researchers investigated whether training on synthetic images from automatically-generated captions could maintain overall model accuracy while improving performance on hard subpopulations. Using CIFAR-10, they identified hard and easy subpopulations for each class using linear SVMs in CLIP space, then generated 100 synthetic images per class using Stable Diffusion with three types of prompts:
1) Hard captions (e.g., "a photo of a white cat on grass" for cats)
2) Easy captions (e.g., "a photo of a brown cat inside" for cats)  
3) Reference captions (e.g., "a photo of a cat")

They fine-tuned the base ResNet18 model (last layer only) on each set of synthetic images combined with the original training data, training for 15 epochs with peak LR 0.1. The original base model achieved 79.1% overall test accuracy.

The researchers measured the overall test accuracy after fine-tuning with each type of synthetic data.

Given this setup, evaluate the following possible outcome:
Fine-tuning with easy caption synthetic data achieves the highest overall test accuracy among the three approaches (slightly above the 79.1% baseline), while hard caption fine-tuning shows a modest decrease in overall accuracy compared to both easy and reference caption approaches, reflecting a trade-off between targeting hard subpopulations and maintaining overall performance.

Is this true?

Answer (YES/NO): NO